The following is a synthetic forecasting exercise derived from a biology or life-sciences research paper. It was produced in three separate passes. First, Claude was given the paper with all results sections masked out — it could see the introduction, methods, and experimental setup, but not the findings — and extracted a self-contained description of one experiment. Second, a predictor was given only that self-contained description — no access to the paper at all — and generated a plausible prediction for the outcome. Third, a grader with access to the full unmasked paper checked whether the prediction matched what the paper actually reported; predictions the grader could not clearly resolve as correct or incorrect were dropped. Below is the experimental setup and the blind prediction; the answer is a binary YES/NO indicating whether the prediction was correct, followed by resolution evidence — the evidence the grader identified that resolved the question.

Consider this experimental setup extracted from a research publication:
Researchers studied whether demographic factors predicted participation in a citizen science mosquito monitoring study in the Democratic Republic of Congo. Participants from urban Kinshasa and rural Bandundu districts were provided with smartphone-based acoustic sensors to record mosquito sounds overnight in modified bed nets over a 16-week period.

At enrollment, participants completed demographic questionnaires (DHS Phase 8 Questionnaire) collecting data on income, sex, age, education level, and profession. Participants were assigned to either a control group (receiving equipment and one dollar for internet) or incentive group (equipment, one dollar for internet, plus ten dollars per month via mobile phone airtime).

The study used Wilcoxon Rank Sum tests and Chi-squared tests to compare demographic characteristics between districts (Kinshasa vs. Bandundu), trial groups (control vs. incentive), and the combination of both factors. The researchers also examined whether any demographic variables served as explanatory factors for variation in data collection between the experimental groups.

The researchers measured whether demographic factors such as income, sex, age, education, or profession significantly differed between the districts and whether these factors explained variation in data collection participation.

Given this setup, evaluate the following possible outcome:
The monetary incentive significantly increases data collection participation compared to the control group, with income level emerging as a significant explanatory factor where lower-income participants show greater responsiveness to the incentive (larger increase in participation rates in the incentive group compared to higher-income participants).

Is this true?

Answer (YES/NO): NO